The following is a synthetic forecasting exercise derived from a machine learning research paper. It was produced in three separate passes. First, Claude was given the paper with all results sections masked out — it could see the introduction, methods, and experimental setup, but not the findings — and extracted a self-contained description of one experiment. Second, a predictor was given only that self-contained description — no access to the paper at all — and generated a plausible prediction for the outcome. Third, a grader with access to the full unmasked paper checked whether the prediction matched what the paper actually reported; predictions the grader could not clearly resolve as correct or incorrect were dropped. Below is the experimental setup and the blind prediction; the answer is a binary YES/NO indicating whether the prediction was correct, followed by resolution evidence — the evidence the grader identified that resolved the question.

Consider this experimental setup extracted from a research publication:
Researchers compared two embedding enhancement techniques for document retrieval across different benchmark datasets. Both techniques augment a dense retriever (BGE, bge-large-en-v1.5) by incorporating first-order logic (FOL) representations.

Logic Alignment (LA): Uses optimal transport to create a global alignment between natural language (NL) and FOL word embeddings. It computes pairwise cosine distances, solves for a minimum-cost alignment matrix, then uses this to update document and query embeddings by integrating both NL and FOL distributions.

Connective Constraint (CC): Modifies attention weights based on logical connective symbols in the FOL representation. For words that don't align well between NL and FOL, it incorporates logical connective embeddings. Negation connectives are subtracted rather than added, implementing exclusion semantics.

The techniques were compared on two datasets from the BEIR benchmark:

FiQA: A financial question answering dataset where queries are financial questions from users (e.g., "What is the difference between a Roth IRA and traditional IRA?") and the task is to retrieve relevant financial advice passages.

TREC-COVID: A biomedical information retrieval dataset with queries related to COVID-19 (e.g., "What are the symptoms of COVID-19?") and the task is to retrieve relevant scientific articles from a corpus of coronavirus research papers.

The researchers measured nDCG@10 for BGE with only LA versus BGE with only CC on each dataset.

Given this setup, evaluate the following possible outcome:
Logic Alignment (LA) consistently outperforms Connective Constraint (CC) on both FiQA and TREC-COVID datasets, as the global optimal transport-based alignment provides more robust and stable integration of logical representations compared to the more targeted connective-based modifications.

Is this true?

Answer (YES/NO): NO